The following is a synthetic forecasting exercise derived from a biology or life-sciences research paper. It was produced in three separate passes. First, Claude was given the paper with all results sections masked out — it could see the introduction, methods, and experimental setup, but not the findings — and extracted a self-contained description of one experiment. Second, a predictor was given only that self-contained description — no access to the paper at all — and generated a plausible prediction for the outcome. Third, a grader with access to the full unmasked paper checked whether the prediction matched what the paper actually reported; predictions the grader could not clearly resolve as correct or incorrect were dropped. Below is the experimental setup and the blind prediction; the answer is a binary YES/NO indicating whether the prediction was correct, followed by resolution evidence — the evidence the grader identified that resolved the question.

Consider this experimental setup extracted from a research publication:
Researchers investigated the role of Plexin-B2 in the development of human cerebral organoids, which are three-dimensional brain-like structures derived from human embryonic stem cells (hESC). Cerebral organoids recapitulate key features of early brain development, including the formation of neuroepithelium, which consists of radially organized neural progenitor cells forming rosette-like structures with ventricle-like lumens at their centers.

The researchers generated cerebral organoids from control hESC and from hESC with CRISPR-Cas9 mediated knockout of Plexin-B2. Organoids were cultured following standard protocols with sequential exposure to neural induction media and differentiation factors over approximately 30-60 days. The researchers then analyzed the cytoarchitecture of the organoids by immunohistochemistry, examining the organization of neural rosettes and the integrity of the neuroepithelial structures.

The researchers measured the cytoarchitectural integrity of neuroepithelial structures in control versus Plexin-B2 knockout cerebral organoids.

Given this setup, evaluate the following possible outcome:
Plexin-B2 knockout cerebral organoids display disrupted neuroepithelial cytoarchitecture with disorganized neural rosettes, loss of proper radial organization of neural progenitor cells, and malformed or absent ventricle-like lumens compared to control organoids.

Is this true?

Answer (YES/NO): YES